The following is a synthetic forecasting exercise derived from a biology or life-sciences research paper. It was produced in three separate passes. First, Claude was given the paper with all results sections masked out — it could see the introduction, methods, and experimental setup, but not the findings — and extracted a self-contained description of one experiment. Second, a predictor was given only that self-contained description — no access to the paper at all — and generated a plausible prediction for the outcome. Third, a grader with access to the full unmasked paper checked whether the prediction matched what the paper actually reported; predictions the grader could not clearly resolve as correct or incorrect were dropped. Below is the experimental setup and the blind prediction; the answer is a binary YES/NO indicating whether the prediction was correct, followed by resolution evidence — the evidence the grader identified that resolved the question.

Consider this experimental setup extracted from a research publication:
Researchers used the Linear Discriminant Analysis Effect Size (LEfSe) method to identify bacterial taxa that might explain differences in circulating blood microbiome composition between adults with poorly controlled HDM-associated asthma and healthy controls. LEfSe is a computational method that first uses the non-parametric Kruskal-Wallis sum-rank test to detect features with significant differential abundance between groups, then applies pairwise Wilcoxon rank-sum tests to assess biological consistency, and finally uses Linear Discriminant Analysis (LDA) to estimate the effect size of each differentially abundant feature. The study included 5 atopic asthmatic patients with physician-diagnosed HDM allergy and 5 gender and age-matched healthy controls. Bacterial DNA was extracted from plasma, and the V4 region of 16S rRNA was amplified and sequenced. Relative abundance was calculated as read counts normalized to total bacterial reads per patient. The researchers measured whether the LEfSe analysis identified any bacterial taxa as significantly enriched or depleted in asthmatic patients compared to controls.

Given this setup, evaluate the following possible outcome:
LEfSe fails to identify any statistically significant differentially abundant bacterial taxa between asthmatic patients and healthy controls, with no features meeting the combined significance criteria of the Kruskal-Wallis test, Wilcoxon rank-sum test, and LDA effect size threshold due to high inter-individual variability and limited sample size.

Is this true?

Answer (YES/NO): NO